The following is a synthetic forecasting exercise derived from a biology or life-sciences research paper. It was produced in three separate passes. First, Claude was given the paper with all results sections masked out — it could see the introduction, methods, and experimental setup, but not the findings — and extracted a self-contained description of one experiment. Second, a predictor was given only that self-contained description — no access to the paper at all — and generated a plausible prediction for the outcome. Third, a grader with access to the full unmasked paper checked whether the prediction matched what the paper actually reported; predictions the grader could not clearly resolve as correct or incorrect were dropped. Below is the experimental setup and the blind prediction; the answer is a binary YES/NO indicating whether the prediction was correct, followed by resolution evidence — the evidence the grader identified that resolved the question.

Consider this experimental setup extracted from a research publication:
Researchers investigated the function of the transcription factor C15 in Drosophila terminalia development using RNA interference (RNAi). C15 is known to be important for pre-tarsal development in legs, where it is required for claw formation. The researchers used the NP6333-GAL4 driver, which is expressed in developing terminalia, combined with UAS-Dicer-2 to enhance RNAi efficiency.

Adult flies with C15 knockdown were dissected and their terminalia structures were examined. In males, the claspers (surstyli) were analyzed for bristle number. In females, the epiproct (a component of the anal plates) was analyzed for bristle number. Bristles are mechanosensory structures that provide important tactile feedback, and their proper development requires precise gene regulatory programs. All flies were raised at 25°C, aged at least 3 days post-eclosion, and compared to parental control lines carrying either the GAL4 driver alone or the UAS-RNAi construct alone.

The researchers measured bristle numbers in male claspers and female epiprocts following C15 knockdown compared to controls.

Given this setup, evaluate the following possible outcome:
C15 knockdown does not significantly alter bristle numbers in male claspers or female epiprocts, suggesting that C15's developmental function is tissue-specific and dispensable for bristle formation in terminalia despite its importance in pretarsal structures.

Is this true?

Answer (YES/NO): NO